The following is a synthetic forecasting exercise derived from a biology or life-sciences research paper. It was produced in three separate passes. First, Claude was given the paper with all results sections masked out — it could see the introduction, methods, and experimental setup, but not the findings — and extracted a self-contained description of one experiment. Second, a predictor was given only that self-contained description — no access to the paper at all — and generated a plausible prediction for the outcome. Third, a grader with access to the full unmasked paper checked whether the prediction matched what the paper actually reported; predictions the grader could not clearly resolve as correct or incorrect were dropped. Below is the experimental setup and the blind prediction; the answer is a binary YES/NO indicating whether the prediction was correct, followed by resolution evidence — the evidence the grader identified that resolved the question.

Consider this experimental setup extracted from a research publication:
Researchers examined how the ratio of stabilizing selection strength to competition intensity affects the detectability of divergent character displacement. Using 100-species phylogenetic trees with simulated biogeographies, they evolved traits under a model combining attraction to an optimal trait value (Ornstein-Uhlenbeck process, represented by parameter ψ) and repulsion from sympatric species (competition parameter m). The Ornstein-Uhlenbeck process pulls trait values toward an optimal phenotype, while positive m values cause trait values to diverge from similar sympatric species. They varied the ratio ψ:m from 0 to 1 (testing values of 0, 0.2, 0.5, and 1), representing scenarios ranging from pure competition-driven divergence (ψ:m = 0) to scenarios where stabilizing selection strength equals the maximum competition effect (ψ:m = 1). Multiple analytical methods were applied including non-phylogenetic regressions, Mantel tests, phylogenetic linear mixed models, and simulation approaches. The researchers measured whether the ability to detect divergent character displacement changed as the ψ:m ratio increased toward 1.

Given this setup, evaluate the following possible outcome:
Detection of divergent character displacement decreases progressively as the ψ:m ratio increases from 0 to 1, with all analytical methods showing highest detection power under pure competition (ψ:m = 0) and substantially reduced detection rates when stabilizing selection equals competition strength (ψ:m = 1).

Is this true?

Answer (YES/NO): NO